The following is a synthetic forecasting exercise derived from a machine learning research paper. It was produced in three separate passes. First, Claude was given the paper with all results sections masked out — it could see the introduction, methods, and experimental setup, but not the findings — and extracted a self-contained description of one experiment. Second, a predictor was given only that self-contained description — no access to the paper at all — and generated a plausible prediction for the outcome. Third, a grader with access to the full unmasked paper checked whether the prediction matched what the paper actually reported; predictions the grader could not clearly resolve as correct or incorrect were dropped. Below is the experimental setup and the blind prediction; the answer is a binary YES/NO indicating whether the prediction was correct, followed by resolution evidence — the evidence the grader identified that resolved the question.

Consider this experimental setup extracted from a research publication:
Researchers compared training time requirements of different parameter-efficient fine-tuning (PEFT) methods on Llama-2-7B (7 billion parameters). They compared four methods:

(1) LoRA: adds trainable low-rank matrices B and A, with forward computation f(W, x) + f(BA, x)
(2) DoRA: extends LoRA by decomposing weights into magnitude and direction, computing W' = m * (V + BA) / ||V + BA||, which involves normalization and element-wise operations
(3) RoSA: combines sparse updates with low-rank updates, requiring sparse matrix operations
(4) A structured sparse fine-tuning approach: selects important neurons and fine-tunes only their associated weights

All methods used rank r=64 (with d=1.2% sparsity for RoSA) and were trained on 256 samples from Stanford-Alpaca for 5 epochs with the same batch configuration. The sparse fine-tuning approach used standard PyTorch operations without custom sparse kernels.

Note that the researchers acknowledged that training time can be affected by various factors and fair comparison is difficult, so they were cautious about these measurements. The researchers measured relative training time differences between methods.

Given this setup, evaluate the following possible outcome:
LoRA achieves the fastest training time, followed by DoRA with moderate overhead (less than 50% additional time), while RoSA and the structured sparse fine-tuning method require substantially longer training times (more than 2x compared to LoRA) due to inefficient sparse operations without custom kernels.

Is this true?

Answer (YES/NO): NO